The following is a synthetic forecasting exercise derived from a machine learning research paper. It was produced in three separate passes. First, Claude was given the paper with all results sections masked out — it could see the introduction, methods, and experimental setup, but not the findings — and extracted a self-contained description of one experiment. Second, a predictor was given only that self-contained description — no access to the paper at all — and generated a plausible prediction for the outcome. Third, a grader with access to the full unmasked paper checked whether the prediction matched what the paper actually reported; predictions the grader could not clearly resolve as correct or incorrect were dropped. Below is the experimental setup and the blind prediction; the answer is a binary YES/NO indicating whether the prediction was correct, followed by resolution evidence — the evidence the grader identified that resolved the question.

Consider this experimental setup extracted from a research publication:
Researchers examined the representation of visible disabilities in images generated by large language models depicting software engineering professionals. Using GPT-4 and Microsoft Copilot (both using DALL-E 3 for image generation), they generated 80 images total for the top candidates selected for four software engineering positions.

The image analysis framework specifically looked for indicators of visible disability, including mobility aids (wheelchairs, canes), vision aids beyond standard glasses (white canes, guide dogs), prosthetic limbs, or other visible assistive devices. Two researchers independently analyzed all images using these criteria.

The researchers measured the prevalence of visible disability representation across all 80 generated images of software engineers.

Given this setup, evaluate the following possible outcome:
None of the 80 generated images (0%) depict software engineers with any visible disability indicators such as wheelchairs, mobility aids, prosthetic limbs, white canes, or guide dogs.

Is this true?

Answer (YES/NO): YES